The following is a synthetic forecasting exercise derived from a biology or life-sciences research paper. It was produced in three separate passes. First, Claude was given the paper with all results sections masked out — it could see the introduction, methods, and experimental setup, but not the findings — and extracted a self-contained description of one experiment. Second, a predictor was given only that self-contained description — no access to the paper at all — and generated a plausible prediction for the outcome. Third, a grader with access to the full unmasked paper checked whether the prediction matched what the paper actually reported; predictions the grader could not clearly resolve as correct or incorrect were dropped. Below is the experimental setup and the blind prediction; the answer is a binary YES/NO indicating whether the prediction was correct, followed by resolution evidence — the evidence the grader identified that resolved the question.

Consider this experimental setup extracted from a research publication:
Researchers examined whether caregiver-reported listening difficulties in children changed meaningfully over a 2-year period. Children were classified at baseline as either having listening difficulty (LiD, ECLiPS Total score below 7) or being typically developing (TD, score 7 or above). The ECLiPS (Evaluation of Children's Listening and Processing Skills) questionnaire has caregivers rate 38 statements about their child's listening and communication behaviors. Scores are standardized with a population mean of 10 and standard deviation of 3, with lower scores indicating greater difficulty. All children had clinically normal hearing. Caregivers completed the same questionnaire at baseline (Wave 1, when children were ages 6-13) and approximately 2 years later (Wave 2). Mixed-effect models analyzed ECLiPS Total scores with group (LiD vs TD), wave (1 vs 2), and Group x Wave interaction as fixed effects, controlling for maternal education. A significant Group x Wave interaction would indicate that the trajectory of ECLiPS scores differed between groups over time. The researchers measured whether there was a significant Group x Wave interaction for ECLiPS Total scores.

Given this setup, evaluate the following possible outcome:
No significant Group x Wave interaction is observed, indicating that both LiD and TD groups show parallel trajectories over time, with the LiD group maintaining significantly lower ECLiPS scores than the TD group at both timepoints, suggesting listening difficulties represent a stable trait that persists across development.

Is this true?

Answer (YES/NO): YES